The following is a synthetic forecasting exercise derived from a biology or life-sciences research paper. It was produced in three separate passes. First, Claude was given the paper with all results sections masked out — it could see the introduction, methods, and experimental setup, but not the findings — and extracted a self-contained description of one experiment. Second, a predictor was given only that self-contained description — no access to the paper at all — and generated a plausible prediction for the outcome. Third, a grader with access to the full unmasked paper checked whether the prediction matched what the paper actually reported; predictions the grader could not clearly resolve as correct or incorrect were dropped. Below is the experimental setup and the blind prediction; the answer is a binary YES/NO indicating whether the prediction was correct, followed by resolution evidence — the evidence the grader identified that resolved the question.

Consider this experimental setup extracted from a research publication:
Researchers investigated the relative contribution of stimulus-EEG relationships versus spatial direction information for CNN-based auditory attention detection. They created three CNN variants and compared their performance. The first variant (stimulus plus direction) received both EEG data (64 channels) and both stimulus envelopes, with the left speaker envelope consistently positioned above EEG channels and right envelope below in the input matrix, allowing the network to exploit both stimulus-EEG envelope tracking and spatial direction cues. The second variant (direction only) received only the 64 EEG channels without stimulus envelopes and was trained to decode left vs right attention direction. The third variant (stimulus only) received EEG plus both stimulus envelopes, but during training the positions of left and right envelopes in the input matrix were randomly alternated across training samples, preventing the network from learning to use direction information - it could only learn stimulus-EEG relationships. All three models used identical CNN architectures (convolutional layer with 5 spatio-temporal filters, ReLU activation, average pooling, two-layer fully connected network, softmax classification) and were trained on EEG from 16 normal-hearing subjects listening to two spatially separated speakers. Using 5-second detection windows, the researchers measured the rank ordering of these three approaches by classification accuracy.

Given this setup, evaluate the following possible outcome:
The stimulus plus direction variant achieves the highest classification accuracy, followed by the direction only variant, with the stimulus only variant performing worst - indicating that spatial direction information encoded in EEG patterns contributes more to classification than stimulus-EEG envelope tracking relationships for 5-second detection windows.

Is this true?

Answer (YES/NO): YES